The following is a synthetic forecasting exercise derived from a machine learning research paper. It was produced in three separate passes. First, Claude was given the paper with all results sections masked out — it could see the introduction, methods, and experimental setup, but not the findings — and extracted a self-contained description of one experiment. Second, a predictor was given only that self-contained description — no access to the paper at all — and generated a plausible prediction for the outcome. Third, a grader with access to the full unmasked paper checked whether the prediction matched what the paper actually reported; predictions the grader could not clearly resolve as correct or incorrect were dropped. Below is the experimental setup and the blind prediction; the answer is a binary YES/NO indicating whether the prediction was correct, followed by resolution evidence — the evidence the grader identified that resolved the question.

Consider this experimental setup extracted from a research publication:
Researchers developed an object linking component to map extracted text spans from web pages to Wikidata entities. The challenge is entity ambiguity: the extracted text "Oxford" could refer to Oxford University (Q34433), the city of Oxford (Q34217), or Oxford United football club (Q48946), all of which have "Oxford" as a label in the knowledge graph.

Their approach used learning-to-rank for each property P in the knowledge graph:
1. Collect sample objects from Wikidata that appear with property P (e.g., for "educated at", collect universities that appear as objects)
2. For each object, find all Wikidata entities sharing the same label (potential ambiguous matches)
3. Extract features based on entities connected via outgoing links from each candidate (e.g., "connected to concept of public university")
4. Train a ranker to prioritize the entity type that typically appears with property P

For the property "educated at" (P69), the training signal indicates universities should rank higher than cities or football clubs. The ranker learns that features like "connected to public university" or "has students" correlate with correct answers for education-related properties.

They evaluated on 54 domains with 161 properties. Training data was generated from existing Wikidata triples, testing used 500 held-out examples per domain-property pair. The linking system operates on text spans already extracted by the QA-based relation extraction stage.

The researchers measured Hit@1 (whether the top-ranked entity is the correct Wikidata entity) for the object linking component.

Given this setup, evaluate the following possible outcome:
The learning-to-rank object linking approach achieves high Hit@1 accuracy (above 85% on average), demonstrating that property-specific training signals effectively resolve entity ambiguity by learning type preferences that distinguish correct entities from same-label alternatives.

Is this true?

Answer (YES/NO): NO